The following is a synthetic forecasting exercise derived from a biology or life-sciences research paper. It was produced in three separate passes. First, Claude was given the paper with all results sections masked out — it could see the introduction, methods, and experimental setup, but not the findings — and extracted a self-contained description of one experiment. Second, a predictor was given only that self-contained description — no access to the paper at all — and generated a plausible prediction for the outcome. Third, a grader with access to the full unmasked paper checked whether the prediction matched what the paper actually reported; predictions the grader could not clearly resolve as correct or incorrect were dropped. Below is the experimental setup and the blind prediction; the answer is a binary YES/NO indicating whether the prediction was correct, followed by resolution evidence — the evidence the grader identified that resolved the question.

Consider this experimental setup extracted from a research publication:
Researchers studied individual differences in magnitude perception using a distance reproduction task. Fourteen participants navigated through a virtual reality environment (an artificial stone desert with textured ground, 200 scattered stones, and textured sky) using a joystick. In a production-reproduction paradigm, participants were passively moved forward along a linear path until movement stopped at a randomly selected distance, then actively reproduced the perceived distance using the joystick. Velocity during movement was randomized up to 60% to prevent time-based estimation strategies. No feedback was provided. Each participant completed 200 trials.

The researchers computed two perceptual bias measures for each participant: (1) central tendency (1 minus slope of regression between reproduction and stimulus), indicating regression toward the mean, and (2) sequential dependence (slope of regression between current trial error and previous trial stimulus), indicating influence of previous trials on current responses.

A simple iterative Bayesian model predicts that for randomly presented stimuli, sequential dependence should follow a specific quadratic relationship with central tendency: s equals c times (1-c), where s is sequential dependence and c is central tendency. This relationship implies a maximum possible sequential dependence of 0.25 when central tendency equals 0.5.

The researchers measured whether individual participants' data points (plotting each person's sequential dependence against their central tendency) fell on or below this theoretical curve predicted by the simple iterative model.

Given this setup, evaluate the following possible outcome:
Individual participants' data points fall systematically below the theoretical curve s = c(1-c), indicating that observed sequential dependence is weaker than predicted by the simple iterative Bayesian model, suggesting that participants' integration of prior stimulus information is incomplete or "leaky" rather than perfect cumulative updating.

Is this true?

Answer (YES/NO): YES